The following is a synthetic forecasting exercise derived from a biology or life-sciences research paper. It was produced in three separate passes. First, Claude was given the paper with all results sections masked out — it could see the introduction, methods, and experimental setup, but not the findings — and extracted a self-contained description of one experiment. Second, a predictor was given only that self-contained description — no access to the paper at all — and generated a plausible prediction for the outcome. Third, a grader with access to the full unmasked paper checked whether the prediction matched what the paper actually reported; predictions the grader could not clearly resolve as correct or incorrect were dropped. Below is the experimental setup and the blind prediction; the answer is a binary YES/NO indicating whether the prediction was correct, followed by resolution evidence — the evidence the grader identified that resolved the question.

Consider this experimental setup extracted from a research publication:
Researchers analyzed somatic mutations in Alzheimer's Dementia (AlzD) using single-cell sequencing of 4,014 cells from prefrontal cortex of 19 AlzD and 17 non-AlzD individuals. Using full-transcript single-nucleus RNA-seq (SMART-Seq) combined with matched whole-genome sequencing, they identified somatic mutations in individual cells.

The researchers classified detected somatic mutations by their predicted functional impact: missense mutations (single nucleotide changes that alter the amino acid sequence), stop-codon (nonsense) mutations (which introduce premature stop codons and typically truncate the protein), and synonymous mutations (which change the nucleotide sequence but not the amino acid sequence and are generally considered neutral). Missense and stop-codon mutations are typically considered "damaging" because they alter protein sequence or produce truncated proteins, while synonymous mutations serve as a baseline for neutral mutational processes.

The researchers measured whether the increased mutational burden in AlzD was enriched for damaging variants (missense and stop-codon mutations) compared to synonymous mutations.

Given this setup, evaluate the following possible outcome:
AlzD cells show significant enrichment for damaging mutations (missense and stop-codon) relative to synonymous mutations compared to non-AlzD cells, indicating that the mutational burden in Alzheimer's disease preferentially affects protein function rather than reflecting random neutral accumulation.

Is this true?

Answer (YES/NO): NO